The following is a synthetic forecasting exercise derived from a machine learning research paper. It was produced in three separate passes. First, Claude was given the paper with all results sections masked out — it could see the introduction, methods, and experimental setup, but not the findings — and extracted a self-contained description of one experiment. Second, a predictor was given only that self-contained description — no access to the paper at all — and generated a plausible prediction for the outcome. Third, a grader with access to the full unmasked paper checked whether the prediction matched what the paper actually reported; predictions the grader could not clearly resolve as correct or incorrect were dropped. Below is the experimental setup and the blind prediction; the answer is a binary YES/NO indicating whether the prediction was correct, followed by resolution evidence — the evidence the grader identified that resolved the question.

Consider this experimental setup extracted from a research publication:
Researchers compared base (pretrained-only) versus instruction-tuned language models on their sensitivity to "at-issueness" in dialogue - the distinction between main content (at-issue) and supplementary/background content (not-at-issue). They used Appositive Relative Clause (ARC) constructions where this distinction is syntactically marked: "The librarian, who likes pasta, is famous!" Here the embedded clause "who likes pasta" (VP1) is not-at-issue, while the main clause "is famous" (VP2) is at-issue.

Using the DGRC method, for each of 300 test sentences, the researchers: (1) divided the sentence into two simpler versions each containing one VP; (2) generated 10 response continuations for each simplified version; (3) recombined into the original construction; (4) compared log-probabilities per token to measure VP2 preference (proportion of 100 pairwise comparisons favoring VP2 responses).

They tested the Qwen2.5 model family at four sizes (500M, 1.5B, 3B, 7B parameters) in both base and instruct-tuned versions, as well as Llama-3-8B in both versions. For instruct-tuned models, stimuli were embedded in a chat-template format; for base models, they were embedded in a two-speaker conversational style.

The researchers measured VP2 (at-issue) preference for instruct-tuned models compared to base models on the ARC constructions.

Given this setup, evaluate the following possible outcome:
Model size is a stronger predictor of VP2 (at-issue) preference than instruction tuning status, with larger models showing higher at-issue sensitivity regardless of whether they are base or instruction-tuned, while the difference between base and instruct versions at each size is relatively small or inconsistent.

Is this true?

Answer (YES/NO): NO